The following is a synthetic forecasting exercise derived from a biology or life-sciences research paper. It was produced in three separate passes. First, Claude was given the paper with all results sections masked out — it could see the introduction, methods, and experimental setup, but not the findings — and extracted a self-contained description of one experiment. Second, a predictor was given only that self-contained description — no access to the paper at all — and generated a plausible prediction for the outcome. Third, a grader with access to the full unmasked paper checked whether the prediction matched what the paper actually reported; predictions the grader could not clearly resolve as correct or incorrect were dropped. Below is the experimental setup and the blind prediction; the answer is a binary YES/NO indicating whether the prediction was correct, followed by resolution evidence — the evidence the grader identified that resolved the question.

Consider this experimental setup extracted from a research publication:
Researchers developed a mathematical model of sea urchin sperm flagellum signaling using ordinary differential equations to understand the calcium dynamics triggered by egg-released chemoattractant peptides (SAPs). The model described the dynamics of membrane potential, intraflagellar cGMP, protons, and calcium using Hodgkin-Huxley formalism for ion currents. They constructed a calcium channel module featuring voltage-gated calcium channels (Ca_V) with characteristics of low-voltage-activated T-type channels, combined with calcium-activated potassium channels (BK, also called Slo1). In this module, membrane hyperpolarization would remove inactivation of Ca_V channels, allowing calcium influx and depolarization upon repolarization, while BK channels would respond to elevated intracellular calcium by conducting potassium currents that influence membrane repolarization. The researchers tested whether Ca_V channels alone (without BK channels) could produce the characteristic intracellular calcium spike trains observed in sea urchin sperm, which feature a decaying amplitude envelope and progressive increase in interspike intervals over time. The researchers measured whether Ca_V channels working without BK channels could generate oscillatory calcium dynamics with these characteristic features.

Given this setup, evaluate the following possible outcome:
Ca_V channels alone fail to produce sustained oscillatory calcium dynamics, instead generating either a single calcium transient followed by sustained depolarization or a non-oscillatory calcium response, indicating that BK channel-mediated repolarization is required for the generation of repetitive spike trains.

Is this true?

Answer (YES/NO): NO